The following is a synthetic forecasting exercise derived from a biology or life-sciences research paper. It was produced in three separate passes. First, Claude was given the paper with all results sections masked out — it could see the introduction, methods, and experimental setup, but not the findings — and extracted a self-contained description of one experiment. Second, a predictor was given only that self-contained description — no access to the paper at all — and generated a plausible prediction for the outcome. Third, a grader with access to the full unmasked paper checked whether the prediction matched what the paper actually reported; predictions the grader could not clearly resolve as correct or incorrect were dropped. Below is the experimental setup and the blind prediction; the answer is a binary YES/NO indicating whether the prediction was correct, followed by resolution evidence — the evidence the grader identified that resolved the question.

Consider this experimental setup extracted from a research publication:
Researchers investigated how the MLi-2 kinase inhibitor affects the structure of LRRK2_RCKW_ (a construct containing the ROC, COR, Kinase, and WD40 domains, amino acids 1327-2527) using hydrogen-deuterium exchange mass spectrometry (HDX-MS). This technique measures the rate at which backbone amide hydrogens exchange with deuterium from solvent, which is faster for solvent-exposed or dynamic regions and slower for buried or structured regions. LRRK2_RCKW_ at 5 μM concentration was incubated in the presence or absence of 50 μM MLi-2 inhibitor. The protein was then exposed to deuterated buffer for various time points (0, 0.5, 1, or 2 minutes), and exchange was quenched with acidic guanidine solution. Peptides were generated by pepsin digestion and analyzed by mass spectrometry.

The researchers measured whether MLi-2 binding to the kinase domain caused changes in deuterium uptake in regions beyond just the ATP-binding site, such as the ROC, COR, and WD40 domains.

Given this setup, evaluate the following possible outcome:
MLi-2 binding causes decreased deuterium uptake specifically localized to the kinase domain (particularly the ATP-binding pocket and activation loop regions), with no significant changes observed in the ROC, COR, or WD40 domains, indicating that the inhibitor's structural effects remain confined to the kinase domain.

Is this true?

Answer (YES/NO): NO